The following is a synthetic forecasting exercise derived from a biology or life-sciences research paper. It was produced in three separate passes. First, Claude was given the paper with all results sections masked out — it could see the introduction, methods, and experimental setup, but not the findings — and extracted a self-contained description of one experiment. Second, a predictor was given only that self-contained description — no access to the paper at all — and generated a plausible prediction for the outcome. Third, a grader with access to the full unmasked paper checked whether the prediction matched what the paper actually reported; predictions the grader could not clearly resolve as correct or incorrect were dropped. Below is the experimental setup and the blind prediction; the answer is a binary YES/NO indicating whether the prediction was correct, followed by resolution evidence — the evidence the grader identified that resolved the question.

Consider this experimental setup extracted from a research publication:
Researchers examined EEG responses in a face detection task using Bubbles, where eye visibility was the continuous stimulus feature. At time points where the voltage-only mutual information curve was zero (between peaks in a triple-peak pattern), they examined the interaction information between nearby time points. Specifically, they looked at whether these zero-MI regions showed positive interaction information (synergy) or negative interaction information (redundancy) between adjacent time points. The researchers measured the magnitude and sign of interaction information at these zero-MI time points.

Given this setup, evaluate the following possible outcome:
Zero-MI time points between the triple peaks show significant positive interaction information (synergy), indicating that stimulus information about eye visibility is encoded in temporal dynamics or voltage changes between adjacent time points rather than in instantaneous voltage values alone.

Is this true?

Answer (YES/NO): YES